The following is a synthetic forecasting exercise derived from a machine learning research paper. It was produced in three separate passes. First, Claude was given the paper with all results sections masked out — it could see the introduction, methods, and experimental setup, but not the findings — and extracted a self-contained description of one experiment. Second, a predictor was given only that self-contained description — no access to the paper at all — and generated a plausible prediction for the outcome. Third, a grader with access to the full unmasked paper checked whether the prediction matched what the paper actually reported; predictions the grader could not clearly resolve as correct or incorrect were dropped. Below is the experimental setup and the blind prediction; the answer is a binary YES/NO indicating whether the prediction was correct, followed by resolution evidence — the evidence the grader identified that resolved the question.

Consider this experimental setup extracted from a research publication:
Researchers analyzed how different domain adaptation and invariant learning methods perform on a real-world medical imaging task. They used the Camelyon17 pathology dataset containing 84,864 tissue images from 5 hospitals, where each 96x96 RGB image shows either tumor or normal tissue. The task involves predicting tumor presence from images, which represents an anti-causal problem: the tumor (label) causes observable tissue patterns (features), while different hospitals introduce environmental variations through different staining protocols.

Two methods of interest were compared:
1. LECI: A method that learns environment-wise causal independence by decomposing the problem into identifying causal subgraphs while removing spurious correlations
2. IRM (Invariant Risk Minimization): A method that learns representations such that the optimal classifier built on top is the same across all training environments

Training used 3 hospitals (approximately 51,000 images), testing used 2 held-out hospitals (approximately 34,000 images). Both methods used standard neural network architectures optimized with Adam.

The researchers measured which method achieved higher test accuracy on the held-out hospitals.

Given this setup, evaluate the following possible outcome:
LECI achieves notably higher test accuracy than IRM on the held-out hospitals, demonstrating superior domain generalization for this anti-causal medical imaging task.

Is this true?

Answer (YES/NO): YES